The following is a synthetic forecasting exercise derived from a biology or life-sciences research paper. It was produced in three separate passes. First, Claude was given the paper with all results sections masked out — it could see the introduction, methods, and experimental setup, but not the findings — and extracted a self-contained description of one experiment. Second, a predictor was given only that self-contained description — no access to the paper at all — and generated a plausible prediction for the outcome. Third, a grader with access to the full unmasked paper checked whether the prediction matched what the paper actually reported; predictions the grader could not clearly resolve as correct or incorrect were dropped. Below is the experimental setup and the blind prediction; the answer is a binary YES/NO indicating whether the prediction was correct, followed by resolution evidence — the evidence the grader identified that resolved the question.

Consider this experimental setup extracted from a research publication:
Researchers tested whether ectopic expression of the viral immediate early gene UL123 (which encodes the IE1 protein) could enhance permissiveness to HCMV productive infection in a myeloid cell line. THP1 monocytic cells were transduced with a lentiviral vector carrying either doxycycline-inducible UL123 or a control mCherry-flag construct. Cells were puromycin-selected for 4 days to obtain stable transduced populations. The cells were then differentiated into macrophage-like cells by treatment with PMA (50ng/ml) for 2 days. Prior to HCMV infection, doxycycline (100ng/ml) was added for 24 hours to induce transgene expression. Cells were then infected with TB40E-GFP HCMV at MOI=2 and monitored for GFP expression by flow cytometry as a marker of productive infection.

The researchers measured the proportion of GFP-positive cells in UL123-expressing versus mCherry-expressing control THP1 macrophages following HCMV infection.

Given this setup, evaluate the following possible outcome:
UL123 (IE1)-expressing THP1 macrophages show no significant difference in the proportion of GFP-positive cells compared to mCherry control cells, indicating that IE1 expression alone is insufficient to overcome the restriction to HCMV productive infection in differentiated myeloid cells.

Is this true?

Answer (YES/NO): NO